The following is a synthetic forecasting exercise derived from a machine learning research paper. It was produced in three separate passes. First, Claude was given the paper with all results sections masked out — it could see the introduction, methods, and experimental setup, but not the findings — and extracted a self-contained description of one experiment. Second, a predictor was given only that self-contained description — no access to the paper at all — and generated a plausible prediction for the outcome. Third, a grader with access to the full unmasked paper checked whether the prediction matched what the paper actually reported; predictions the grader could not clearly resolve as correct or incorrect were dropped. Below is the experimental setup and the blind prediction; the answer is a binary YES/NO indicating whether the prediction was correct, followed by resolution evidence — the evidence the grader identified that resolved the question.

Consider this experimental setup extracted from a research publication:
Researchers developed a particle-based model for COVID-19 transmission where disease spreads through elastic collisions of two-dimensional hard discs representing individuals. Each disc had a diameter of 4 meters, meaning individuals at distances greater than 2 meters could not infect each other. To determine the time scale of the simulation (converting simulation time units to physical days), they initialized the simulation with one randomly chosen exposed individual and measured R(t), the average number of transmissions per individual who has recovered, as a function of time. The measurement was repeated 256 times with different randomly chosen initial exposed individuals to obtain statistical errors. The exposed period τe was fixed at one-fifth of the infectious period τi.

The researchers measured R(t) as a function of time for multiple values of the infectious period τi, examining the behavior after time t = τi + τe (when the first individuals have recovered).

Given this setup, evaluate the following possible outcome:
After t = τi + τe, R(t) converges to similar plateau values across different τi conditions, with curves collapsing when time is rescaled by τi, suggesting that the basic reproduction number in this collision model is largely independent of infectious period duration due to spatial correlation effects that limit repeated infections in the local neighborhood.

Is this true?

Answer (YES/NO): NO